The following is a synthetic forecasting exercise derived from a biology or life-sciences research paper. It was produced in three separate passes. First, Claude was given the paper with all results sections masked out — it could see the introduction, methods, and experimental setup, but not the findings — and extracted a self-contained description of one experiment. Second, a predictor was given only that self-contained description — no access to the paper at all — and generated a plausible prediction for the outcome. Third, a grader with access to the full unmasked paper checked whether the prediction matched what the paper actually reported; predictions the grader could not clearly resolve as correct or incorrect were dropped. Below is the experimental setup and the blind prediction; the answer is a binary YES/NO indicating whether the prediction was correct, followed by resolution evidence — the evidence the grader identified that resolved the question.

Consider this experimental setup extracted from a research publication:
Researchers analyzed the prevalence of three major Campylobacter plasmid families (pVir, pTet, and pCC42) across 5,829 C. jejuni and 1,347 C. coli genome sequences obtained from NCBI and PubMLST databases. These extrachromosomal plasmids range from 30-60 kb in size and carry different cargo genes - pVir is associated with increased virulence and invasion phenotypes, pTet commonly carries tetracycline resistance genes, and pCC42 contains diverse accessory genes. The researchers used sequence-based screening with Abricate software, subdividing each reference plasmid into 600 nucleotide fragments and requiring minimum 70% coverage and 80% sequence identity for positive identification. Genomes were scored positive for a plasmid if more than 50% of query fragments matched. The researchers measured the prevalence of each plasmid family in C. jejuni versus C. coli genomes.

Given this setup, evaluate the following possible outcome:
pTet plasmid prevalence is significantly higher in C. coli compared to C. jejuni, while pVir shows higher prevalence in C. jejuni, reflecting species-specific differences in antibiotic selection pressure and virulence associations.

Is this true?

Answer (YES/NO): NO